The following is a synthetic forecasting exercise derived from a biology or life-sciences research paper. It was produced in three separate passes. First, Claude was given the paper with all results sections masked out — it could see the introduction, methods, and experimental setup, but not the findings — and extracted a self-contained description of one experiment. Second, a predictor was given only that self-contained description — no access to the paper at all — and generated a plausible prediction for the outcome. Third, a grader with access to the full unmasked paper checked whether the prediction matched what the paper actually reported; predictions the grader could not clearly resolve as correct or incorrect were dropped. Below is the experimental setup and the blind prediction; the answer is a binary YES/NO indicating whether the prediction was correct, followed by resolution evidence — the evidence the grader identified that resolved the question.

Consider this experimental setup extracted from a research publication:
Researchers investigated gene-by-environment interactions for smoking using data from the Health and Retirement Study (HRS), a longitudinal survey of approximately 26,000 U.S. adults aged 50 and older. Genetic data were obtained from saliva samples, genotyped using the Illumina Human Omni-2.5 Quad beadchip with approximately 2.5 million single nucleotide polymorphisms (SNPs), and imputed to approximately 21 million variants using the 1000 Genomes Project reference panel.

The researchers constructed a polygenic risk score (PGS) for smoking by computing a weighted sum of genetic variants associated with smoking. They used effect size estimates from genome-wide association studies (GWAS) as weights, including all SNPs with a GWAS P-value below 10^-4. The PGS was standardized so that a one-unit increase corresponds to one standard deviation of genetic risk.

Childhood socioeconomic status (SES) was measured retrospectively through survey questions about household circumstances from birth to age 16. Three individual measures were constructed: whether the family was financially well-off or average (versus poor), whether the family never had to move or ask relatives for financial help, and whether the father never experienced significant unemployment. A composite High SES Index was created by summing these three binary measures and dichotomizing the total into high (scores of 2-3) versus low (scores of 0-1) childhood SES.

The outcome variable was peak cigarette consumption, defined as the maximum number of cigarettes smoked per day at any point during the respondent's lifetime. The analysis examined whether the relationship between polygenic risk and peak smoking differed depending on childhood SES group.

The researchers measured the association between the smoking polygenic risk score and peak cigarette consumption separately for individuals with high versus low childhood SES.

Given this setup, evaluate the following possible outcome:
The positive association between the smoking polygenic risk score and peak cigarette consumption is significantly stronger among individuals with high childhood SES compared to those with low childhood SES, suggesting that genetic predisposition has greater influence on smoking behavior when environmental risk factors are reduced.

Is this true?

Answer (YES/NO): NO